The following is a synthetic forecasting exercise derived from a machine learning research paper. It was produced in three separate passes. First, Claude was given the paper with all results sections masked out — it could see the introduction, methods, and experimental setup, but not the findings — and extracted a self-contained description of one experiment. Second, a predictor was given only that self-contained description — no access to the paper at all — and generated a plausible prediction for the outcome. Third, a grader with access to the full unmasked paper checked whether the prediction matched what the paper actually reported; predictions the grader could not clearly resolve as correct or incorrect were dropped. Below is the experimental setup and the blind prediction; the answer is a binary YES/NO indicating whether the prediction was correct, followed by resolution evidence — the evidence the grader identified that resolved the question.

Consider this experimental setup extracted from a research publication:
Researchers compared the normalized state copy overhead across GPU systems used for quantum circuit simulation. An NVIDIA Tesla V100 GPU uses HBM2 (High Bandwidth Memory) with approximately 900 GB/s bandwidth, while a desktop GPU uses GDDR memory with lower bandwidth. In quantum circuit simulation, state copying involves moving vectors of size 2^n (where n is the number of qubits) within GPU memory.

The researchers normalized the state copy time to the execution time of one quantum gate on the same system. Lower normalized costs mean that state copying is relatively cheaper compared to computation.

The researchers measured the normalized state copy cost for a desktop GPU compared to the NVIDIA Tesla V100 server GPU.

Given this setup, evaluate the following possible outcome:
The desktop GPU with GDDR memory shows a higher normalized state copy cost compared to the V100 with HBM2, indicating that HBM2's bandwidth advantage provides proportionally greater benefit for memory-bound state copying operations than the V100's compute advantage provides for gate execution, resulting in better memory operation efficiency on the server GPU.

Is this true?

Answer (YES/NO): YES